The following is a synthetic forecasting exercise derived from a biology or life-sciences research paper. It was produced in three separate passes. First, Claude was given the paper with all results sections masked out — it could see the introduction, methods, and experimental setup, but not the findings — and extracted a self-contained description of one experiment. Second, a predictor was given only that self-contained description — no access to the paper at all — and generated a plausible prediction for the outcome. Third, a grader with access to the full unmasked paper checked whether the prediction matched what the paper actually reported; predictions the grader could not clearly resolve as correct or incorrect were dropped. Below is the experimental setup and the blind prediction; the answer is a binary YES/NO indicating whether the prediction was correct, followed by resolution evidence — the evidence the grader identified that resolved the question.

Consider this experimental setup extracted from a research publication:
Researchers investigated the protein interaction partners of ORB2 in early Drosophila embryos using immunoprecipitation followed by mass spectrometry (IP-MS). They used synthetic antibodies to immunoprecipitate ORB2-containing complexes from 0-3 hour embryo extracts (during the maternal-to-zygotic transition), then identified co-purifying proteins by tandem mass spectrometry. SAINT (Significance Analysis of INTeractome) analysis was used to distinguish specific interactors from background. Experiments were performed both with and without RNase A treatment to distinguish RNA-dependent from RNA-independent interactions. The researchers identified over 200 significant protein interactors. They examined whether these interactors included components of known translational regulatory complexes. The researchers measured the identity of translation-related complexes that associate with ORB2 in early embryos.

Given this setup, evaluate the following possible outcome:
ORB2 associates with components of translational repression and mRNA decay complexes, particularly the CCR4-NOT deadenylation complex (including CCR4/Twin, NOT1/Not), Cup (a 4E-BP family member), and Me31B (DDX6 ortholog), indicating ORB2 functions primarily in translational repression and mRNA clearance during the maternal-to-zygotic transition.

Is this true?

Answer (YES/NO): NO